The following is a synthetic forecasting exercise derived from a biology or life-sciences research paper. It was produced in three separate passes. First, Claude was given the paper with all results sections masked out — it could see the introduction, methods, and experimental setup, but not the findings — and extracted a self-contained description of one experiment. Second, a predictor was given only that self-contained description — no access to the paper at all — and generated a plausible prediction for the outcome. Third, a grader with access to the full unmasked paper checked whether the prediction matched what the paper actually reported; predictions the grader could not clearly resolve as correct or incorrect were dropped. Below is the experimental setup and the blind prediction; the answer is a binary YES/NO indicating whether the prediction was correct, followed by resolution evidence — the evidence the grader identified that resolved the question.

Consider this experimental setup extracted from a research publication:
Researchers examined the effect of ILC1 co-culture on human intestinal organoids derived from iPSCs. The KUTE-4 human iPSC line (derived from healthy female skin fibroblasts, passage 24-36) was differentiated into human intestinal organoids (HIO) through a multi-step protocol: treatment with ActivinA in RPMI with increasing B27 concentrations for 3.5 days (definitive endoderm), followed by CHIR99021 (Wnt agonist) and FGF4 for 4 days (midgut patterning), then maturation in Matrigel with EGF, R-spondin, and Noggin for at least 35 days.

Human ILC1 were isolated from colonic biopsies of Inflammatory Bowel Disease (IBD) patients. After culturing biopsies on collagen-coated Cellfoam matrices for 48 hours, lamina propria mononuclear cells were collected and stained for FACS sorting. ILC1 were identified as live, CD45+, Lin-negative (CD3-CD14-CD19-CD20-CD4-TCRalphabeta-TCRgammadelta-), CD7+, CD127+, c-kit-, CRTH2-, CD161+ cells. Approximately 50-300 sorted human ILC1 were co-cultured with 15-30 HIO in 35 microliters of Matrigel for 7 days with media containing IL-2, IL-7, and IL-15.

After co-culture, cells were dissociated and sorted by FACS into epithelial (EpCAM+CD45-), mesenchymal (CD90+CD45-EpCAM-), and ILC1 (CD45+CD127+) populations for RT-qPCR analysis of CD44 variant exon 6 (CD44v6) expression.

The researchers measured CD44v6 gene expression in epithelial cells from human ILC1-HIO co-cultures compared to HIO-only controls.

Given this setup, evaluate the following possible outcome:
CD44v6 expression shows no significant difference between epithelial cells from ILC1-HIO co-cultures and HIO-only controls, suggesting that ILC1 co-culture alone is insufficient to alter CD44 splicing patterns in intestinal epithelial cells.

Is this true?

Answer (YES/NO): NO